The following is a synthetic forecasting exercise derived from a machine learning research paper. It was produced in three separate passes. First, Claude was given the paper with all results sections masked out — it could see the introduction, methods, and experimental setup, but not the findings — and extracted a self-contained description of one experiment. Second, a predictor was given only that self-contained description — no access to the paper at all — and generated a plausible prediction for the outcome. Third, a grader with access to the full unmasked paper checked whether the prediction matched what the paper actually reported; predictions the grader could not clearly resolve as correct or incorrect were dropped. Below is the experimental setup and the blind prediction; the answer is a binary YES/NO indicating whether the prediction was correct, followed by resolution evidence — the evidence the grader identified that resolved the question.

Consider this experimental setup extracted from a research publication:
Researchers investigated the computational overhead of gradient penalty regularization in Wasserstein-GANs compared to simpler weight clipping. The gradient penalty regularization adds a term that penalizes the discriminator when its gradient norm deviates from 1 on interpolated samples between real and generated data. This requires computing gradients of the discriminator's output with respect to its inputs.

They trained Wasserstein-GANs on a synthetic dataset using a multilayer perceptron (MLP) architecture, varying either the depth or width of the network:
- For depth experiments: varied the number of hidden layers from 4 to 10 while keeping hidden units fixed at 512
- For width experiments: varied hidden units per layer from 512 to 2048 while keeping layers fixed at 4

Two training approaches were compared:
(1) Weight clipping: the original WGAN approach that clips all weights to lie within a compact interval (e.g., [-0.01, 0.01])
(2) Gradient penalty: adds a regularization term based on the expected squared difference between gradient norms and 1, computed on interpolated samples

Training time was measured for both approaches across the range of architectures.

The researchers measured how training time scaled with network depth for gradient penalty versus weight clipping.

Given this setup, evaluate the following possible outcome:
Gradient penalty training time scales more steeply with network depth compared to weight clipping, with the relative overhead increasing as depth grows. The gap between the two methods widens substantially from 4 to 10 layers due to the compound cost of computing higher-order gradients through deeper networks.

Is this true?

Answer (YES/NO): NO